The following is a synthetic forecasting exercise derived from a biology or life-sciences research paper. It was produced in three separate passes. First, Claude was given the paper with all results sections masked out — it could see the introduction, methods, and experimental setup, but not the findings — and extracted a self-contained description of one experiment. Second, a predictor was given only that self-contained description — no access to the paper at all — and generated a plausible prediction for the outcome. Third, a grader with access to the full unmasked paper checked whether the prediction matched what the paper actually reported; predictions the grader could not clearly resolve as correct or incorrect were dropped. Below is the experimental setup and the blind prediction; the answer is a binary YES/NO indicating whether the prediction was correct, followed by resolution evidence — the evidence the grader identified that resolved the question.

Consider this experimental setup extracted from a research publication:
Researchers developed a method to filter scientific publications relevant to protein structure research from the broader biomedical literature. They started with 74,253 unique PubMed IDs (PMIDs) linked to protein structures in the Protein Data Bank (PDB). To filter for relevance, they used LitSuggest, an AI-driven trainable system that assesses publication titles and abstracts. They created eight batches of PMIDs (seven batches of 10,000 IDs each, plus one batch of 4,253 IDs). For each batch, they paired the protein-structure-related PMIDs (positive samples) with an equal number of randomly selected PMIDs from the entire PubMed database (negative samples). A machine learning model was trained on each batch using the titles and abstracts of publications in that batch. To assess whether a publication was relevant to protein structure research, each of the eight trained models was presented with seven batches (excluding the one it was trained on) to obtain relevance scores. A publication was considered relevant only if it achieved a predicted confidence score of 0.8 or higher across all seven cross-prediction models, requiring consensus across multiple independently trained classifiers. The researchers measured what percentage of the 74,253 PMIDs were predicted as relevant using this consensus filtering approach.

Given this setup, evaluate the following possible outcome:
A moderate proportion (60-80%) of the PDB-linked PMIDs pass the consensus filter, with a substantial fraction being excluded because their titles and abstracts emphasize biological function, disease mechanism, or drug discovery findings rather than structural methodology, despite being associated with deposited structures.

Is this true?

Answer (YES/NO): NO